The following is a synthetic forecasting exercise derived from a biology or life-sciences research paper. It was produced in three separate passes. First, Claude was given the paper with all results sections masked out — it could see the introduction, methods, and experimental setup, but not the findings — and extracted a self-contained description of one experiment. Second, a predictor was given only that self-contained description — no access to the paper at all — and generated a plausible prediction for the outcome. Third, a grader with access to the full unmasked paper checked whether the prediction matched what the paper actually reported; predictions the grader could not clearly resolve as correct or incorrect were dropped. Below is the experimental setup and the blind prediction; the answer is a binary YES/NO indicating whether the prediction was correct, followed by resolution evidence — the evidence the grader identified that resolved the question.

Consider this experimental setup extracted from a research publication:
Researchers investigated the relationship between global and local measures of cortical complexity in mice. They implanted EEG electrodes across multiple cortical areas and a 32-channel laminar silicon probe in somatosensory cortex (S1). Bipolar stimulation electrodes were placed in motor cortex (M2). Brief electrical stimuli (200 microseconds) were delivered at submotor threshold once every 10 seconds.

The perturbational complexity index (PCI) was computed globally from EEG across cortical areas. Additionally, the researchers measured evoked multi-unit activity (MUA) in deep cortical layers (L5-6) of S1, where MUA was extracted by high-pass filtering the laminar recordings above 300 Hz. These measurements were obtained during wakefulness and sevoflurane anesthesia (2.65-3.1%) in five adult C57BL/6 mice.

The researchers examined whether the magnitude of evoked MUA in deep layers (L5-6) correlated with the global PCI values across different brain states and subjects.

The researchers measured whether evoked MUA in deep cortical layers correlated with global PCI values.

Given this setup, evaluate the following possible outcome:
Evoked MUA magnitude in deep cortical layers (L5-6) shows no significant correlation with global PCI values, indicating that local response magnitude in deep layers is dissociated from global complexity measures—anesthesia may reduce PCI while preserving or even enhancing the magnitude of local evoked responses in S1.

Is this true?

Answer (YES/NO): NO